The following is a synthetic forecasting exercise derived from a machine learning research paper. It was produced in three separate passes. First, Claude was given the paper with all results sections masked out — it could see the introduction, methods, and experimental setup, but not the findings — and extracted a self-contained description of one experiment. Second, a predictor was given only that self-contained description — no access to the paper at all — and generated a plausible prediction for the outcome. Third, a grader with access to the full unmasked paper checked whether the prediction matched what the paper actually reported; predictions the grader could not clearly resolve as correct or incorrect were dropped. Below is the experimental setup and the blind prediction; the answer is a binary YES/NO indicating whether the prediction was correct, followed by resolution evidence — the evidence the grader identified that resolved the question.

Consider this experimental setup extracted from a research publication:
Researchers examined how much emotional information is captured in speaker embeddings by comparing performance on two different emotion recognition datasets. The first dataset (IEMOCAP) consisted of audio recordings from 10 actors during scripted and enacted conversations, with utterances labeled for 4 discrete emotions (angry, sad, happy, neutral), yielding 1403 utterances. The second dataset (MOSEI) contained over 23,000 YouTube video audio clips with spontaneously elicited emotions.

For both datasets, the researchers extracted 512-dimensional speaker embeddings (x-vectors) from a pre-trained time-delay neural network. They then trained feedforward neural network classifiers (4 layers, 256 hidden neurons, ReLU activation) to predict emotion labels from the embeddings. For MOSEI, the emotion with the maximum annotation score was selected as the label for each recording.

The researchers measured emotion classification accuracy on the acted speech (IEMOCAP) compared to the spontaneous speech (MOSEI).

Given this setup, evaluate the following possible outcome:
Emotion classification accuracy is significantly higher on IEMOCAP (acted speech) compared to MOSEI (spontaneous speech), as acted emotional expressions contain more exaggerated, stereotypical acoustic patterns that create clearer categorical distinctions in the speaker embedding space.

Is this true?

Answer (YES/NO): YES